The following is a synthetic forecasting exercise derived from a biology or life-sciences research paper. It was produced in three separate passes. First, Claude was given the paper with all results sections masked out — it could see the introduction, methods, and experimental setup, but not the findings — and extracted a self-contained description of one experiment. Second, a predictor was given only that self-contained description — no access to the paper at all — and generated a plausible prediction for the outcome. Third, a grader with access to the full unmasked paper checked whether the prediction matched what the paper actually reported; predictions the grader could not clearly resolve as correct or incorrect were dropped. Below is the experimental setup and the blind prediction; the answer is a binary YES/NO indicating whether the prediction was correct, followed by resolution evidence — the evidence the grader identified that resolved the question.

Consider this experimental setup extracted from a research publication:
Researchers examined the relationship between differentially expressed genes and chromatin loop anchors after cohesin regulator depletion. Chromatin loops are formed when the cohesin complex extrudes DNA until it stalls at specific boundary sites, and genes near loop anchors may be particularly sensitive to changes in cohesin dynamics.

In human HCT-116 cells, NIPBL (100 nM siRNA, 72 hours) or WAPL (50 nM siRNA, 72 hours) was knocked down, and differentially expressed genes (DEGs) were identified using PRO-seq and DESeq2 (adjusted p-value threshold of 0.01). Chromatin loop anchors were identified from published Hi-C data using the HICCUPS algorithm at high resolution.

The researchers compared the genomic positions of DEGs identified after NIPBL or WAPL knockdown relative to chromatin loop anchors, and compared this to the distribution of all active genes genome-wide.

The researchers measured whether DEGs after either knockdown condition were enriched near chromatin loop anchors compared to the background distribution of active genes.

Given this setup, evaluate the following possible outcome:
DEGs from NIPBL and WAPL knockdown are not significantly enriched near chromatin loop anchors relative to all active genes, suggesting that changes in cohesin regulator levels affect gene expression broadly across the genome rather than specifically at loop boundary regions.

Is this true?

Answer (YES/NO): NO